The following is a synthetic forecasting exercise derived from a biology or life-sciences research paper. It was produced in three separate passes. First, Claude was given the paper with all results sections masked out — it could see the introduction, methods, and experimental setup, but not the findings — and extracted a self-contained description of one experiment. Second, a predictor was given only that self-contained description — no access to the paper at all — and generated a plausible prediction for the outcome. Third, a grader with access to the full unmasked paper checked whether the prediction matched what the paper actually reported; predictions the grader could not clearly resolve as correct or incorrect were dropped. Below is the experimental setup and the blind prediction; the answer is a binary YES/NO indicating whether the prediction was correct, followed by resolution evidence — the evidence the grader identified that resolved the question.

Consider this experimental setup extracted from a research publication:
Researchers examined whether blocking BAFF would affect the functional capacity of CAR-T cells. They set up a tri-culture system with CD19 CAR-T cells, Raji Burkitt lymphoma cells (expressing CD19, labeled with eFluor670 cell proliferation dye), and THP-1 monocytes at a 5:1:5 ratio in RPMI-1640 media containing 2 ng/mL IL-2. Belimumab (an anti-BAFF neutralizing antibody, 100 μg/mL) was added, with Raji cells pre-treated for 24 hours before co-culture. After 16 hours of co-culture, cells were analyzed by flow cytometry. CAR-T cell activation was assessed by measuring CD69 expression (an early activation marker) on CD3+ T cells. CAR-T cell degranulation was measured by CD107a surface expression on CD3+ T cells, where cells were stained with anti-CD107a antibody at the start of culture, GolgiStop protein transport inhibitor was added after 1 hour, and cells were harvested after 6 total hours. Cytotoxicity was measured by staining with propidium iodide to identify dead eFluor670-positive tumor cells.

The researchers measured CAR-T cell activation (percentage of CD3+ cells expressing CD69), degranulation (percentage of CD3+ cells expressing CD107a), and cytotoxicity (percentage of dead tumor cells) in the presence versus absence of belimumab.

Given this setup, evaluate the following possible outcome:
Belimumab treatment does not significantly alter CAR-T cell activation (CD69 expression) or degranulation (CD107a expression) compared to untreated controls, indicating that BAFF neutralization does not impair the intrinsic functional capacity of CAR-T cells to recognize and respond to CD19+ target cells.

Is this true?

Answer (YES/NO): YES